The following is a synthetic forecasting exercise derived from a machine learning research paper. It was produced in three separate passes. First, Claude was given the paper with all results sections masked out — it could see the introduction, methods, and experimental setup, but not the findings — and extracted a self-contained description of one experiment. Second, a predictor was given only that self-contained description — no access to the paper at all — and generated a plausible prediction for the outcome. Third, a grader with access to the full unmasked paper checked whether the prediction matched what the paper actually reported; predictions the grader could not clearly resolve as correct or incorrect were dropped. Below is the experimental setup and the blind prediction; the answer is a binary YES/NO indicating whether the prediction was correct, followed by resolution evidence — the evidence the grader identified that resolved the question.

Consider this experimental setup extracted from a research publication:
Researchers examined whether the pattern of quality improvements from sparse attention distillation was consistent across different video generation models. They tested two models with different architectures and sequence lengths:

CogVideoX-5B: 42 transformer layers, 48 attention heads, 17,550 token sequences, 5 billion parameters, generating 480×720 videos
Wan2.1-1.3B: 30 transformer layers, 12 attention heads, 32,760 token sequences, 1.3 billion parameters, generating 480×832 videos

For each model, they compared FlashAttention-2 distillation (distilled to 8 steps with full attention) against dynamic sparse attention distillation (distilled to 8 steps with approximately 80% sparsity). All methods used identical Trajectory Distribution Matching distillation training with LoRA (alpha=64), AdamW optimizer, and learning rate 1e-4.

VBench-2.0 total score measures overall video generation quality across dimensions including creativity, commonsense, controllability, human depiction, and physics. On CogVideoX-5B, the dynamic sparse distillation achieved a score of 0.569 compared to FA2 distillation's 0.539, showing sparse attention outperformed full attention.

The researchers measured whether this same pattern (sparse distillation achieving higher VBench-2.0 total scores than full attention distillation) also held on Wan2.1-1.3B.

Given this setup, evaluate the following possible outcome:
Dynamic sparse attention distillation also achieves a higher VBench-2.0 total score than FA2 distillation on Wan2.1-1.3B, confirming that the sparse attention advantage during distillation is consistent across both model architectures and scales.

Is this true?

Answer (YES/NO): NO